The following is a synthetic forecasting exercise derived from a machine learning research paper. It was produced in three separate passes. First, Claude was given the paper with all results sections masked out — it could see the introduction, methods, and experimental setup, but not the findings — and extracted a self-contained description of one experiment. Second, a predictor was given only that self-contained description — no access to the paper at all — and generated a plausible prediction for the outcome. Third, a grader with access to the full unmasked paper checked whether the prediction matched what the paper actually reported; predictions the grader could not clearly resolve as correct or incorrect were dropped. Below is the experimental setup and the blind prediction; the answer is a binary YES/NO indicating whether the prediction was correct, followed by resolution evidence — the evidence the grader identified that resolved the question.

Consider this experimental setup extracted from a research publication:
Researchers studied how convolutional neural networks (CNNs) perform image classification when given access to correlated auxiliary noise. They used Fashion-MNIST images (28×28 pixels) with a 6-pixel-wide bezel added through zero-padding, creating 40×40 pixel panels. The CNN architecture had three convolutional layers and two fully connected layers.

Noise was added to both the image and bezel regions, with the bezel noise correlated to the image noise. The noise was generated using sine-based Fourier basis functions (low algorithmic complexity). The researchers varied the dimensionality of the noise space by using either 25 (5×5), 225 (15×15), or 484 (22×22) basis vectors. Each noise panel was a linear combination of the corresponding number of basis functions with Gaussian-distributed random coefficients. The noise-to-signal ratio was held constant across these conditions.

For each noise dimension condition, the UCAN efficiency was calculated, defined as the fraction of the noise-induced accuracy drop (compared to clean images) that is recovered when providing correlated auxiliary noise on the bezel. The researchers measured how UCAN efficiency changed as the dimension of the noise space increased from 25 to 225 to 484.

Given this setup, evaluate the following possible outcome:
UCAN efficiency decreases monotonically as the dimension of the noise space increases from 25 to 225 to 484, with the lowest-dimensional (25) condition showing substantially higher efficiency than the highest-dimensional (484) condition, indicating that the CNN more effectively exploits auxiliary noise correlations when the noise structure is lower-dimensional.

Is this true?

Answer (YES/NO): NO